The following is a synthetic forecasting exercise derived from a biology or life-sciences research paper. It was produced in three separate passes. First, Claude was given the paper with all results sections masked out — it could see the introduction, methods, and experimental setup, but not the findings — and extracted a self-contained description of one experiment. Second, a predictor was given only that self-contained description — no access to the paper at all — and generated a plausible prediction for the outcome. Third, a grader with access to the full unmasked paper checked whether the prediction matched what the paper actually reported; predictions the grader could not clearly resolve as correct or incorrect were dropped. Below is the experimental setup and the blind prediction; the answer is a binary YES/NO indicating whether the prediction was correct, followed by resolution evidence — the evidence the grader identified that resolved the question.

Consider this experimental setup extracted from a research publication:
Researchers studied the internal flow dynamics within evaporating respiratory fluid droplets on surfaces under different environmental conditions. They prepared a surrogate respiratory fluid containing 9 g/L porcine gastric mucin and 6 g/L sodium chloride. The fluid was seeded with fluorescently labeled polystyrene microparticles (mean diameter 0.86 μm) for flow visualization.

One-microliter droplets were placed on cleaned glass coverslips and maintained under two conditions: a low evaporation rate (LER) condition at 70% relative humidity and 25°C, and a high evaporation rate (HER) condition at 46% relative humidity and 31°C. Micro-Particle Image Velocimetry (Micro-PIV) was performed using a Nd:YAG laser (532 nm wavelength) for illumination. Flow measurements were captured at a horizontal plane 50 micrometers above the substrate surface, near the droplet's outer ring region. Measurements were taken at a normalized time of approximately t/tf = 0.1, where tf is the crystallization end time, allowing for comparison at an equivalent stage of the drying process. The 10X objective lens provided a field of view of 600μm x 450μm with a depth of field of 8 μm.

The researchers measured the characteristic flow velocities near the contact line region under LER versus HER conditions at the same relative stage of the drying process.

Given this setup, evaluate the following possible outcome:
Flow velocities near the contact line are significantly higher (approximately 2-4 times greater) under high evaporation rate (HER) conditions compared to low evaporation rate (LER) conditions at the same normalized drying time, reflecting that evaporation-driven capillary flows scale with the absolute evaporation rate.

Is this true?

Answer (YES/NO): NO